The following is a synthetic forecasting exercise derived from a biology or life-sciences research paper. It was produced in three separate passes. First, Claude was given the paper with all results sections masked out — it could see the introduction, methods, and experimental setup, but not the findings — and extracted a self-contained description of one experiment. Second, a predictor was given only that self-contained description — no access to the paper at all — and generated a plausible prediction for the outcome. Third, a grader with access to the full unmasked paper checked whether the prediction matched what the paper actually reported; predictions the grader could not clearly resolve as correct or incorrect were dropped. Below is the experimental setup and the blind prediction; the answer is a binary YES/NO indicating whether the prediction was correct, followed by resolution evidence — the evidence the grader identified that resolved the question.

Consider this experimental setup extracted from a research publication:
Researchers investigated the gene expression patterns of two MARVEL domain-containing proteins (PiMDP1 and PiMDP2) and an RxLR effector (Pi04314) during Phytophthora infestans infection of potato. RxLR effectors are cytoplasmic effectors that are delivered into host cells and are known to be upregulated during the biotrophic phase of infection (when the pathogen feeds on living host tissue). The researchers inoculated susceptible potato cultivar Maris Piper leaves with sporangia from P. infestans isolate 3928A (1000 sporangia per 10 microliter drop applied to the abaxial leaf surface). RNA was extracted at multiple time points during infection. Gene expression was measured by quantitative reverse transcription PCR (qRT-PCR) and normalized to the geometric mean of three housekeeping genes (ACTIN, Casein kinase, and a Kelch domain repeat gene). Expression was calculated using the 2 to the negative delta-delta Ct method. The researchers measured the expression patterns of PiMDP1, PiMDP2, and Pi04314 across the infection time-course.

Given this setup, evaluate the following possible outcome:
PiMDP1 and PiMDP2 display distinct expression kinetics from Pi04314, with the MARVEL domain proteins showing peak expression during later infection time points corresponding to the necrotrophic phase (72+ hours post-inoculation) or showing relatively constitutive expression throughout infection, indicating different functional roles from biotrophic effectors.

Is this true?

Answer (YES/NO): NO